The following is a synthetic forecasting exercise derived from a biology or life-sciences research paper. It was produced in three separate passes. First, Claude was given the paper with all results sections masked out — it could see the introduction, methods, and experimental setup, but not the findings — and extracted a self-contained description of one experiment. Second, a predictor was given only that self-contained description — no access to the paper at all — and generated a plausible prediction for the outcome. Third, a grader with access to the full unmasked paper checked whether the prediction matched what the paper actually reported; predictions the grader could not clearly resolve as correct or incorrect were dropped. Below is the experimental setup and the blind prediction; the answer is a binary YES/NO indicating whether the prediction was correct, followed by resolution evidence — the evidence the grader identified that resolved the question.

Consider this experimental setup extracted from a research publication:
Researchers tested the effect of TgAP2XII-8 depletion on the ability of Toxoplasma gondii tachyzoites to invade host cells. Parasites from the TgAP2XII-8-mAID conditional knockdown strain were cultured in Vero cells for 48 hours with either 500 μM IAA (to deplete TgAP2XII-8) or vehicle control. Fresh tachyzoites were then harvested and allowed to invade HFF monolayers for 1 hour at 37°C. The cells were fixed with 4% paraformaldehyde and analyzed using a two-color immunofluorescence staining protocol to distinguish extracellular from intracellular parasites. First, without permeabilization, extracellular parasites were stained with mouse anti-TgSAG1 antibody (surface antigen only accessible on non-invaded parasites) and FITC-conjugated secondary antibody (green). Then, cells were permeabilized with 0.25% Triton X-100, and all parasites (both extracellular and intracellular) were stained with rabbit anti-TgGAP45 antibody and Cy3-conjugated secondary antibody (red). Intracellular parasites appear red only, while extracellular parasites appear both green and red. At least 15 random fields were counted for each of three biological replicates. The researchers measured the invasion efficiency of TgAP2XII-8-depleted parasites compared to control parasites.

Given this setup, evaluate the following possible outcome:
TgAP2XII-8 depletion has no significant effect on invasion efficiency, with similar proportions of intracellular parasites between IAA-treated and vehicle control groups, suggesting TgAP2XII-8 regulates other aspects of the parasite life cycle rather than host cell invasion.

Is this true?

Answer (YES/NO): NO